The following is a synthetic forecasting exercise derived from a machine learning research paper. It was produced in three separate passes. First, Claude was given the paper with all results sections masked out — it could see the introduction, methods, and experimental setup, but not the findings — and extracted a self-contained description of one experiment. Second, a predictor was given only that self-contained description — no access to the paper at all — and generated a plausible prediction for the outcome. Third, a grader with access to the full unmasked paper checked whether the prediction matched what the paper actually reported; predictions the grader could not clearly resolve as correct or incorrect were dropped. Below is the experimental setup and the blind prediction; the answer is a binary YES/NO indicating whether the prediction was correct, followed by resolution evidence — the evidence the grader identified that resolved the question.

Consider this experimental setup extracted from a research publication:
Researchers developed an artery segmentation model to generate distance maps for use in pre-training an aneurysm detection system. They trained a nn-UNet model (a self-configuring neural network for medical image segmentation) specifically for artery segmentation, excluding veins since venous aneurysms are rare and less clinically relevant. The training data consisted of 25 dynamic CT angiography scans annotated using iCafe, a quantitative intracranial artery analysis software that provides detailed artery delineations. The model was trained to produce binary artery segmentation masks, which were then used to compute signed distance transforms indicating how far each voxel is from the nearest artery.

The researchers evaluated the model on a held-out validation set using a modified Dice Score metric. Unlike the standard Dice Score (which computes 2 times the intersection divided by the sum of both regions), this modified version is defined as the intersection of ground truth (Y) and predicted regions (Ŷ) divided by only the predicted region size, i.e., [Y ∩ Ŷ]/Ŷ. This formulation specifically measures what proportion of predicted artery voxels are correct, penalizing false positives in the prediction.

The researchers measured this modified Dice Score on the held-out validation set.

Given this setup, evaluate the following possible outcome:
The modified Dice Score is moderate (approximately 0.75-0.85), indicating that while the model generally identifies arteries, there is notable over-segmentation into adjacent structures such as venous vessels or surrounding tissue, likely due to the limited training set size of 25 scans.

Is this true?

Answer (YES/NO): NO